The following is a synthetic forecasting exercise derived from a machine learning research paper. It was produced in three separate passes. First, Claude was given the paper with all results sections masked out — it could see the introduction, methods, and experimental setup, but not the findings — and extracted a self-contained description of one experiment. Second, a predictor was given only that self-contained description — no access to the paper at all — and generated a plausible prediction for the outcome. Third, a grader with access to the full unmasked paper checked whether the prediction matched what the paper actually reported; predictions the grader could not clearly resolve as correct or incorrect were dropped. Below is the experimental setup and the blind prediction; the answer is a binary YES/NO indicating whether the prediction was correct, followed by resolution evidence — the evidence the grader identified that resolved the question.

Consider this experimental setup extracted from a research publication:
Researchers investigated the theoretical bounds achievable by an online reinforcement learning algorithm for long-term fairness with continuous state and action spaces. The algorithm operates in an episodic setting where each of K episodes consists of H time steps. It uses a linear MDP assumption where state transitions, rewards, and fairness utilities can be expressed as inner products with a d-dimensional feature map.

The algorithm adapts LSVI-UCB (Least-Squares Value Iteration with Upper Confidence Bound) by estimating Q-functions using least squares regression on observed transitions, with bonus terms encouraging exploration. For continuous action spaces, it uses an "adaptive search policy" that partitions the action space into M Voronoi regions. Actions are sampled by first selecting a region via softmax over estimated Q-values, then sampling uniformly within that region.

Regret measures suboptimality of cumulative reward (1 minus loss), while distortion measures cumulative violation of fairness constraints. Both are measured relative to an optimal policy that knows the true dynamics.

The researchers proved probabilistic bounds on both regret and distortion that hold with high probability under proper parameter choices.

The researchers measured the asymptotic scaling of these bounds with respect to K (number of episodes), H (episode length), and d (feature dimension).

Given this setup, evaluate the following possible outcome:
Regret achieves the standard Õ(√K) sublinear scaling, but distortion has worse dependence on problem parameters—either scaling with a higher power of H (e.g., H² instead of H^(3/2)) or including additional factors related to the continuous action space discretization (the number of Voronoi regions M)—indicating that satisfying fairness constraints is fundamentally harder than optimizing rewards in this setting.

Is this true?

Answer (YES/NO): NO